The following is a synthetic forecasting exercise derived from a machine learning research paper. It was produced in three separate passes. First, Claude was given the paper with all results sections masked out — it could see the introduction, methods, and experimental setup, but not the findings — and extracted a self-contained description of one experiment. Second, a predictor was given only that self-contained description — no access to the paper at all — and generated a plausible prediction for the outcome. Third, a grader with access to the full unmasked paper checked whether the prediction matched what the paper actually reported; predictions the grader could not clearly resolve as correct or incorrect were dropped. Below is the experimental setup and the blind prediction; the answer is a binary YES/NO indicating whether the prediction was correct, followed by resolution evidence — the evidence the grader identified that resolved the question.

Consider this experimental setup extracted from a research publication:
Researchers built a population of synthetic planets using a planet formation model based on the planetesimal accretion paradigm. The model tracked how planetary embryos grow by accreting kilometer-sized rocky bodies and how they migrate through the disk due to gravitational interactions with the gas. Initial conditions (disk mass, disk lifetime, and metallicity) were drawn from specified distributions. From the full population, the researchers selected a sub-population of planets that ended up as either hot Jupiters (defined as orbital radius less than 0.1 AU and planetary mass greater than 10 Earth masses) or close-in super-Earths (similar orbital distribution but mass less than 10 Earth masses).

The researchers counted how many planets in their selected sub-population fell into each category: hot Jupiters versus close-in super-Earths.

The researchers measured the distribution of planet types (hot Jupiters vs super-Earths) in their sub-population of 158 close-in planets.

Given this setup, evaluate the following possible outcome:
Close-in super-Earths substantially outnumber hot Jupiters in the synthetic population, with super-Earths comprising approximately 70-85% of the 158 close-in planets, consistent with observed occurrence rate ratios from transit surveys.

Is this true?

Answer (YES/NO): NO